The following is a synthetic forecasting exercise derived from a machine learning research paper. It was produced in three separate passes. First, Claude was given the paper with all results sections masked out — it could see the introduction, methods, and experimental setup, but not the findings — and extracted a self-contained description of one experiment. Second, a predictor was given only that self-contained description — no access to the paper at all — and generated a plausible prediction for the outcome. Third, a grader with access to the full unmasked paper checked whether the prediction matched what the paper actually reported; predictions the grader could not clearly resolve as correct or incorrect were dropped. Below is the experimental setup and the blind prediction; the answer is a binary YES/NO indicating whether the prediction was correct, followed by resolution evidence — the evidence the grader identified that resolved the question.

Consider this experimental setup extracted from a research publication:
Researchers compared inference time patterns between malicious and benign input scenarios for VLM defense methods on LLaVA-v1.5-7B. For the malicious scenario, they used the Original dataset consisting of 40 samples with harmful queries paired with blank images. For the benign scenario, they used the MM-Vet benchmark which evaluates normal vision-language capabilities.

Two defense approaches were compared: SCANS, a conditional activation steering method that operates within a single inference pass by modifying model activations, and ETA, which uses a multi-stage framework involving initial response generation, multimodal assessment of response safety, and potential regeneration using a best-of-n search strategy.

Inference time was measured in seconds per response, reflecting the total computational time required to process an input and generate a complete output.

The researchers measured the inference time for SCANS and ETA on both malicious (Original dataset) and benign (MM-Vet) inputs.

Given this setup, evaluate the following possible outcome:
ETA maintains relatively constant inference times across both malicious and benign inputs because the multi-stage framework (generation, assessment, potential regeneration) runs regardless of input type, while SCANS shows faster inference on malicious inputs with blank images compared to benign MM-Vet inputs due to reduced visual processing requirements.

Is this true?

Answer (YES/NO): NO